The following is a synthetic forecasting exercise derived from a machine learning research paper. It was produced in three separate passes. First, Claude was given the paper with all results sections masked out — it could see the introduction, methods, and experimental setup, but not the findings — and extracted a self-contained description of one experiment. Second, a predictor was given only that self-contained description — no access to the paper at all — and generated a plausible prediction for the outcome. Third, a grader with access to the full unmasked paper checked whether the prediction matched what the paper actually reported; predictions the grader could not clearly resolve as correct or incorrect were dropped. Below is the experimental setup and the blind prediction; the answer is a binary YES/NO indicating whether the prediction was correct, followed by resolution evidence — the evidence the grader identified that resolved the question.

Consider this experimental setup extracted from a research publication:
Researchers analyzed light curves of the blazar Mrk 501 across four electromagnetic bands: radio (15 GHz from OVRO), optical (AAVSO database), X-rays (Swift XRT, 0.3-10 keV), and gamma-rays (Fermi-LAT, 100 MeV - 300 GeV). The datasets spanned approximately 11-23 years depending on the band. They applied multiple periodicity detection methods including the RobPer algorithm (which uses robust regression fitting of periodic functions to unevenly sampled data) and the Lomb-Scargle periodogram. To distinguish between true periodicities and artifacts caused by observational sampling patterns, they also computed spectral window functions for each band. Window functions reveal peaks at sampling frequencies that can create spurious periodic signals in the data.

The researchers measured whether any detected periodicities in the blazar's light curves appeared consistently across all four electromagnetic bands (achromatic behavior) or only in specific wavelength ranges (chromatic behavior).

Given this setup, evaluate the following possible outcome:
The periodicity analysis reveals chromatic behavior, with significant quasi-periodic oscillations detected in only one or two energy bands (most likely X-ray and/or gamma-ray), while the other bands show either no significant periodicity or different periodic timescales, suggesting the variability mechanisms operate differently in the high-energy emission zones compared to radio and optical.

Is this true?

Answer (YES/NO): NO